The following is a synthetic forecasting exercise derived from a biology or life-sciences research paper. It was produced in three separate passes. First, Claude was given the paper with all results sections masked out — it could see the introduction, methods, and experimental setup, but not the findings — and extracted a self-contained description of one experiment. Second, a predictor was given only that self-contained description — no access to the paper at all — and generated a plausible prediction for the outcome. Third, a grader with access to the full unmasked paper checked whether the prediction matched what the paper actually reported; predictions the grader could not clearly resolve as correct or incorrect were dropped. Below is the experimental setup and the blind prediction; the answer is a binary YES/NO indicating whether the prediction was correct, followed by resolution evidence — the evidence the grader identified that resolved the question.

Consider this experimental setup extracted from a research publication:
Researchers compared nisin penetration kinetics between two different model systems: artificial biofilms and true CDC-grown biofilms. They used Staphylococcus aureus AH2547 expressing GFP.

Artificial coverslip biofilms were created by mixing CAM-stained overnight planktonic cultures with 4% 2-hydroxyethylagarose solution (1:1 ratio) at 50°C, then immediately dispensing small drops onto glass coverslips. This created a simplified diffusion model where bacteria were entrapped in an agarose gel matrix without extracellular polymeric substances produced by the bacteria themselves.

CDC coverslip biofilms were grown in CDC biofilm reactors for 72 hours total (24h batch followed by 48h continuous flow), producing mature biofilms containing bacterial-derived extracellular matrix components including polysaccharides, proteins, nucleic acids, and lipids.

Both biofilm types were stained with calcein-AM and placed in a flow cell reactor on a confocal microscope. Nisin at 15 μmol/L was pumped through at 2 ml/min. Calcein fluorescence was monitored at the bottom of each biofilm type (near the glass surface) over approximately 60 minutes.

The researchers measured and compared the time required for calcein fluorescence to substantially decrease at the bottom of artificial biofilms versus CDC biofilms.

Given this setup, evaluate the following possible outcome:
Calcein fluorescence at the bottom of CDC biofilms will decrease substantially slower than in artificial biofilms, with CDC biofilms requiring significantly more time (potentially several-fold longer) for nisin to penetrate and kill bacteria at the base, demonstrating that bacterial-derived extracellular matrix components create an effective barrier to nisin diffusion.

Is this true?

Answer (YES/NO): NO